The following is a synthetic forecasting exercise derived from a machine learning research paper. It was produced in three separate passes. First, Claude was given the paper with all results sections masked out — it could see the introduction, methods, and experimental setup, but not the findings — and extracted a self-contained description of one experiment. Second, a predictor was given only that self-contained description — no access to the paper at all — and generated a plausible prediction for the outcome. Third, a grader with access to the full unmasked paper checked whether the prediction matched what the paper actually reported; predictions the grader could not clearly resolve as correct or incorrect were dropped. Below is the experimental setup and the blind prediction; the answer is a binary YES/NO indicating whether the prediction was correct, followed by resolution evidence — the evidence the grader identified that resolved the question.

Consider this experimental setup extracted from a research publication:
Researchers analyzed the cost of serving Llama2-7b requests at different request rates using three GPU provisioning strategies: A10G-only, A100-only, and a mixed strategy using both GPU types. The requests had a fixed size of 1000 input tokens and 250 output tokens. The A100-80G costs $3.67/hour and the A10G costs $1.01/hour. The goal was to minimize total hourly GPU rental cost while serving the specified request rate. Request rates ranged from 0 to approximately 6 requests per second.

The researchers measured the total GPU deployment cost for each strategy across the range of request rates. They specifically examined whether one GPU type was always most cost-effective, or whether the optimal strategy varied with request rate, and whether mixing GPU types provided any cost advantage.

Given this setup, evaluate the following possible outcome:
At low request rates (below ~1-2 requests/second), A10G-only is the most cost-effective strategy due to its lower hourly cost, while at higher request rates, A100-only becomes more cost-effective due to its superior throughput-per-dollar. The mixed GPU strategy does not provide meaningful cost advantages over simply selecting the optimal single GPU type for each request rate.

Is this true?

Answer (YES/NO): NO